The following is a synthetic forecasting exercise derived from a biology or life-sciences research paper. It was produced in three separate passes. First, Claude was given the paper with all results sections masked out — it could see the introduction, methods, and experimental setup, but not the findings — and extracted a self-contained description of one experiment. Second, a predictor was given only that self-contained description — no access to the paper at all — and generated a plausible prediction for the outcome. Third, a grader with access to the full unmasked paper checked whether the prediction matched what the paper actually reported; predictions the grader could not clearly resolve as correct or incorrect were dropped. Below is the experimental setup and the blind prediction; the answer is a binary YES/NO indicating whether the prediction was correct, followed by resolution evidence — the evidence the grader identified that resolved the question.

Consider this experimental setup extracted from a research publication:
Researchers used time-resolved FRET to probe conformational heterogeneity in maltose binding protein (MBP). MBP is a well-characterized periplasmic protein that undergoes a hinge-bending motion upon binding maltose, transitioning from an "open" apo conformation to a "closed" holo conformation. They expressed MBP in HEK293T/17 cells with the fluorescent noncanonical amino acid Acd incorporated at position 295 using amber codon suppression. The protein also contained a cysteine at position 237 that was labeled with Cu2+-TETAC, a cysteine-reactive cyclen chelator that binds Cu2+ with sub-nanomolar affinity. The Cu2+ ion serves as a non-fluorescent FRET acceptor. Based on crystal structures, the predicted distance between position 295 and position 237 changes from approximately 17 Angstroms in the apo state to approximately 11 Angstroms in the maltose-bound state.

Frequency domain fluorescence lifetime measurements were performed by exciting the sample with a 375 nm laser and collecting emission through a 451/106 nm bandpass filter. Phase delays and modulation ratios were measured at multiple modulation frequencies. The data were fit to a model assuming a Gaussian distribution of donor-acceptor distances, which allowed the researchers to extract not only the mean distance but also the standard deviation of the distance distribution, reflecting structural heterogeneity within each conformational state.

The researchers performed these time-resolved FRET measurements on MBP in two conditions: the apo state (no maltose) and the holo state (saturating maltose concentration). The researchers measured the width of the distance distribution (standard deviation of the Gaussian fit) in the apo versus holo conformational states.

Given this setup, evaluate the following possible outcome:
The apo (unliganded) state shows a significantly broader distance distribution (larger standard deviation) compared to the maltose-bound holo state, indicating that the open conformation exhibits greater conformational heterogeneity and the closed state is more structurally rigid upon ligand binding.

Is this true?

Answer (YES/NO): NO